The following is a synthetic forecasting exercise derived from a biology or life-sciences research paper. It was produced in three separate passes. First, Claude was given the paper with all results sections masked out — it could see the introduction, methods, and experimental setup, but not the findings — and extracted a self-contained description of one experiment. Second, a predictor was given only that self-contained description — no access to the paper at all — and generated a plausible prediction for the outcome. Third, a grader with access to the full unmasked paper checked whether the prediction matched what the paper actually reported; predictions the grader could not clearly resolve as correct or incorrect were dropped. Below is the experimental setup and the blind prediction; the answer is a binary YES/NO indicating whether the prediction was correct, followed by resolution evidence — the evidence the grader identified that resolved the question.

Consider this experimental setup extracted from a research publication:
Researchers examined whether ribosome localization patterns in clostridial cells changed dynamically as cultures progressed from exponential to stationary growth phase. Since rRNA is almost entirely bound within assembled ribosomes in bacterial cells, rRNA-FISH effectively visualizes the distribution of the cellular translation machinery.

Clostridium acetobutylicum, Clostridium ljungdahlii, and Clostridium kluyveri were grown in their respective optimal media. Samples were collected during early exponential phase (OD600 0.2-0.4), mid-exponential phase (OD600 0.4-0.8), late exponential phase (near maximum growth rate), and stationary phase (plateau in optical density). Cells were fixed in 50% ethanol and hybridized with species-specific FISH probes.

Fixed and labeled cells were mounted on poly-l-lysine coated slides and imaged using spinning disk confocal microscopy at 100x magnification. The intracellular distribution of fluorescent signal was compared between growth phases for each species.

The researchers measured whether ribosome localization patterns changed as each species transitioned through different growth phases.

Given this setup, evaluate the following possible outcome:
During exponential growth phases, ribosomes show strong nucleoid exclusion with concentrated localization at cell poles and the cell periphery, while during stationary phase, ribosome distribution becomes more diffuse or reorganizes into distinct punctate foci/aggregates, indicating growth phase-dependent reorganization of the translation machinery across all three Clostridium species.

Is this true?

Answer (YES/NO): NO